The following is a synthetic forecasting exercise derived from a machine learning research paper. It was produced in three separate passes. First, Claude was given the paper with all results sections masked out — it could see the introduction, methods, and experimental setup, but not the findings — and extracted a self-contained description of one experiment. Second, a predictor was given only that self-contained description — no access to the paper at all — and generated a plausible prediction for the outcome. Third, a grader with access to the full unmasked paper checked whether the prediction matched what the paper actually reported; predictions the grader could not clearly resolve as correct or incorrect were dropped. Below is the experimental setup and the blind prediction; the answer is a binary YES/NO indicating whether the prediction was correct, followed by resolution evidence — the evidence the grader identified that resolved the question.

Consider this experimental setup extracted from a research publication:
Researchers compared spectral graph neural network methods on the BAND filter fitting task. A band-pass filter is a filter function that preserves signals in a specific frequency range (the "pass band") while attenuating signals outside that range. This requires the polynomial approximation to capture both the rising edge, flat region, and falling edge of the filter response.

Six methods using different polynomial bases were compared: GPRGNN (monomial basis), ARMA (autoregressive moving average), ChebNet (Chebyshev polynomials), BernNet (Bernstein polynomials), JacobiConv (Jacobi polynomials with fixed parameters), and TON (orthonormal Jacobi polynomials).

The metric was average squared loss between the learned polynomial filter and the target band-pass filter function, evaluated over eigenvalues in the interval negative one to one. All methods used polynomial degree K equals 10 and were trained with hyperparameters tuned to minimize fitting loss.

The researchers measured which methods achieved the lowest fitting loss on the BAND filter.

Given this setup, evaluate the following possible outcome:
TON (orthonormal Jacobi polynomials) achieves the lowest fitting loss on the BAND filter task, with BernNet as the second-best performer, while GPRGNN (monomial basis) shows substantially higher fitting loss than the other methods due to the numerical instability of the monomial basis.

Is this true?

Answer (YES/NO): NO